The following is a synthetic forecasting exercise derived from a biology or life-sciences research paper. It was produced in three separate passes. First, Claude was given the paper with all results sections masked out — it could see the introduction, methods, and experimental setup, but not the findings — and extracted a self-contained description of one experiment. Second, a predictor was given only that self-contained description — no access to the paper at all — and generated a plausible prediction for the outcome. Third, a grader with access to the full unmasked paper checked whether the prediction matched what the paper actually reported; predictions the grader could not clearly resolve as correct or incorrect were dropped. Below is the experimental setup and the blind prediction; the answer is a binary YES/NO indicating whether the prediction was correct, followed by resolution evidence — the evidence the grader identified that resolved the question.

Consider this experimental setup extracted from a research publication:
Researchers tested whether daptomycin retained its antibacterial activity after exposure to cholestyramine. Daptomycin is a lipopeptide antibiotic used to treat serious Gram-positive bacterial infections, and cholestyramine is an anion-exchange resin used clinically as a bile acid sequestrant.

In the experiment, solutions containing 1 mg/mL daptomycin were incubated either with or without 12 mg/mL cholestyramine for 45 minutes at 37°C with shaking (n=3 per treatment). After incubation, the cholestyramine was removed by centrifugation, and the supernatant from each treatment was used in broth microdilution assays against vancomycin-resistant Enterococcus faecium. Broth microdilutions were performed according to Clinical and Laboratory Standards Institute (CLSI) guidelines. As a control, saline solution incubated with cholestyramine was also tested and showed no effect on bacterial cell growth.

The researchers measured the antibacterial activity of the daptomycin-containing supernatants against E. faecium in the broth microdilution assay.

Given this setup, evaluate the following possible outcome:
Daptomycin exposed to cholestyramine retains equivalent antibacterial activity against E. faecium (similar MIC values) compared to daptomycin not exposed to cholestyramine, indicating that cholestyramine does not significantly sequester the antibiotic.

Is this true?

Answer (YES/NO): NO